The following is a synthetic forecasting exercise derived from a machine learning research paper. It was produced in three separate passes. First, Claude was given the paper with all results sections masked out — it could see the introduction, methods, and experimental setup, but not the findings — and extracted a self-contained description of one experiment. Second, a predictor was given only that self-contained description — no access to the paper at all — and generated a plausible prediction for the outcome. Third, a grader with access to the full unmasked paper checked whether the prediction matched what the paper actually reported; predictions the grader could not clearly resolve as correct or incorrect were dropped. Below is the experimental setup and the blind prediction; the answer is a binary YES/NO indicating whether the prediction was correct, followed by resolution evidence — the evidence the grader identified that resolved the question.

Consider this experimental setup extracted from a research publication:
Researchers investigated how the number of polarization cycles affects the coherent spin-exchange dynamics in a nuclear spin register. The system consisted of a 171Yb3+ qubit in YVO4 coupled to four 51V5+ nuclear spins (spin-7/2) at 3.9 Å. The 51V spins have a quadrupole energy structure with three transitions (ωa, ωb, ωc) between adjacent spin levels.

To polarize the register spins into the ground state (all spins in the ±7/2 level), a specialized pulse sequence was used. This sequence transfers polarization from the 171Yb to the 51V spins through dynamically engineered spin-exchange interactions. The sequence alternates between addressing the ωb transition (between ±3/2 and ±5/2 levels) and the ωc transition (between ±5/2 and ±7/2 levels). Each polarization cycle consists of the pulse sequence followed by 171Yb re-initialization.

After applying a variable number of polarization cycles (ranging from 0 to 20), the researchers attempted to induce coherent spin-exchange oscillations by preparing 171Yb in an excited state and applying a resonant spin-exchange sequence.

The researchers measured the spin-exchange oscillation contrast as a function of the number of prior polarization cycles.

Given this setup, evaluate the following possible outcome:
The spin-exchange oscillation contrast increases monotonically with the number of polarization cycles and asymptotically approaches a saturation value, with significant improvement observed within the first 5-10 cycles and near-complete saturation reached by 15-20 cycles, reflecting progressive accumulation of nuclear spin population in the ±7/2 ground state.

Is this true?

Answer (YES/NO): NO